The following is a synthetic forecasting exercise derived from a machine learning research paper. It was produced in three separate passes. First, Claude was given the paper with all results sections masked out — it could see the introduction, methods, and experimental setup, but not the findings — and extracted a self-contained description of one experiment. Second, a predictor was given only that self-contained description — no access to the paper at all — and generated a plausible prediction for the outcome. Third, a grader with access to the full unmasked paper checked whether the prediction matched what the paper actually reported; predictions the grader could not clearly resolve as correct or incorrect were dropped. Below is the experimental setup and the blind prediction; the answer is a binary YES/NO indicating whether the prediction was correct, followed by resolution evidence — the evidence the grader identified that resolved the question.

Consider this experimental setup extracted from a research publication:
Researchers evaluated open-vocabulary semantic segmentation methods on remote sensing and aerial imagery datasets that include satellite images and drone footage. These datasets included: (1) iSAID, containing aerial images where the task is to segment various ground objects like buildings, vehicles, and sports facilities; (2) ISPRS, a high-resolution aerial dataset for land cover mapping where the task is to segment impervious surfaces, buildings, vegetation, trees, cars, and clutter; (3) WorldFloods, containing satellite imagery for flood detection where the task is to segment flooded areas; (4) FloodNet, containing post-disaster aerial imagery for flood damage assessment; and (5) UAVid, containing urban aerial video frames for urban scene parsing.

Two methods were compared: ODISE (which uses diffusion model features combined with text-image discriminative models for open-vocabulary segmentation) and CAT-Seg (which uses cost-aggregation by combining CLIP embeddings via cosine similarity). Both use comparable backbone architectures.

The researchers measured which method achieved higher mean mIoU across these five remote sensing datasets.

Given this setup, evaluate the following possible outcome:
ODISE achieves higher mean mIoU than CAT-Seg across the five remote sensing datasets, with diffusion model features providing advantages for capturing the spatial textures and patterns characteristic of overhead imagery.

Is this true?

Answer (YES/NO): NO